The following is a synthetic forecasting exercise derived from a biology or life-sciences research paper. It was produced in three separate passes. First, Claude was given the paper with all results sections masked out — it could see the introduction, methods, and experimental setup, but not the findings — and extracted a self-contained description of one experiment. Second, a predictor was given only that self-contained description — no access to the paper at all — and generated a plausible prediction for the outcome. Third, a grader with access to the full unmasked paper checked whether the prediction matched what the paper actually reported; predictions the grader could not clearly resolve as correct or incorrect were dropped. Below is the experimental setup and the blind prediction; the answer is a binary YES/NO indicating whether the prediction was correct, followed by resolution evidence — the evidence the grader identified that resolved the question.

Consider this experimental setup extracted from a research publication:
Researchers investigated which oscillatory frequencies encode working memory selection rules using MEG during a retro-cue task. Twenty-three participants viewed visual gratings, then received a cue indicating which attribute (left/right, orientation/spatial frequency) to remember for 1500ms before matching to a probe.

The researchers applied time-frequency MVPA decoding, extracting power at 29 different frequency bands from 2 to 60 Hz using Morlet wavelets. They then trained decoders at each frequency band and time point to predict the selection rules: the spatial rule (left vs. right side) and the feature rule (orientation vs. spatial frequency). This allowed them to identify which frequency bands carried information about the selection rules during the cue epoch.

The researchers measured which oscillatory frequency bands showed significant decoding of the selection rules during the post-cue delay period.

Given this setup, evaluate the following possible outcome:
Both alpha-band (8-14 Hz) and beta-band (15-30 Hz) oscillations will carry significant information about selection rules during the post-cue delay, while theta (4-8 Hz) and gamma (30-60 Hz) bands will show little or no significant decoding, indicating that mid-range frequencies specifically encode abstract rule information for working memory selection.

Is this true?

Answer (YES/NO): NO